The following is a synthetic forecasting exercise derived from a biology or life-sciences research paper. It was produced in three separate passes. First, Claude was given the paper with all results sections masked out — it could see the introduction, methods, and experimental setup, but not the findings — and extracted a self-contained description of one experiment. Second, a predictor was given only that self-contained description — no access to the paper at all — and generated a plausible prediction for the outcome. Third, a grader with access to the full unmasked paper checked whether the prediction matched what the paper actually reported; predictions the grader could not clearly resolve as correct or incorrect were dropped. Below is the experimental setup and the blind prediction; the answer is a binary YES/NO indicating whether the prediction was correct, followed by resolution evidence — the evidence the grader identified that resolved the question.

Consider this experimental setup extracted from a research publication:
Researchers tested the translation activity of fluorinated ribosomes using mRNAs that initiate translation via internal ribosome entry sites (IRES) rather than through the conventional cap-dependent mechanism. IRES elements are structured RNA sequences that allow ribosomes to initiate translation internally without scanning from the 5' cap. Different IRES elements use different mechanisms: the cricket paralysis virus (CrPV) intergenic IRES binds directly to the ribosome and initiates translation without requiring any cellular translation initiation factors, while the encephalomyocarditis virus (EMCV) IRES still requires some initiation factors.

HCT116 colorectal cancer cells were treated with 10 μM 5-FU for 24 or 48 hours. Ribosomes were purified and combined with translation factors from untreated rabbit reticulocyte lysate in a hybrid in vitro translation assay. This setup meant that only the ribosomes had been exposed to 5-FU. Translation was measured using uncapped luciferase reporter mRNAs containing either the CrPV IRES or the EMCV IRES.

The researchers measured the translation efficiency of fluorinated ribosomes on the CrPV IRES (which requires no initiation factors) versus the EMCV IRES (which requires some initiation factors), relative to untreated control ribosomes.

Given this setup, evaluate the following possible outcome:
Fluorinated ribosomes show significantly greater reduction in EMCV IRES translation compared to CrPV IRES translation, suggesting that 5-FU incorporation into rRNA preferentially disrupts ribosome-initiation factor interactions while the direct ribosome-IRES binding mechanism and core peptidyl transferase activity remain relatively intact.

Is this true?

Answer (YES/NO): NO